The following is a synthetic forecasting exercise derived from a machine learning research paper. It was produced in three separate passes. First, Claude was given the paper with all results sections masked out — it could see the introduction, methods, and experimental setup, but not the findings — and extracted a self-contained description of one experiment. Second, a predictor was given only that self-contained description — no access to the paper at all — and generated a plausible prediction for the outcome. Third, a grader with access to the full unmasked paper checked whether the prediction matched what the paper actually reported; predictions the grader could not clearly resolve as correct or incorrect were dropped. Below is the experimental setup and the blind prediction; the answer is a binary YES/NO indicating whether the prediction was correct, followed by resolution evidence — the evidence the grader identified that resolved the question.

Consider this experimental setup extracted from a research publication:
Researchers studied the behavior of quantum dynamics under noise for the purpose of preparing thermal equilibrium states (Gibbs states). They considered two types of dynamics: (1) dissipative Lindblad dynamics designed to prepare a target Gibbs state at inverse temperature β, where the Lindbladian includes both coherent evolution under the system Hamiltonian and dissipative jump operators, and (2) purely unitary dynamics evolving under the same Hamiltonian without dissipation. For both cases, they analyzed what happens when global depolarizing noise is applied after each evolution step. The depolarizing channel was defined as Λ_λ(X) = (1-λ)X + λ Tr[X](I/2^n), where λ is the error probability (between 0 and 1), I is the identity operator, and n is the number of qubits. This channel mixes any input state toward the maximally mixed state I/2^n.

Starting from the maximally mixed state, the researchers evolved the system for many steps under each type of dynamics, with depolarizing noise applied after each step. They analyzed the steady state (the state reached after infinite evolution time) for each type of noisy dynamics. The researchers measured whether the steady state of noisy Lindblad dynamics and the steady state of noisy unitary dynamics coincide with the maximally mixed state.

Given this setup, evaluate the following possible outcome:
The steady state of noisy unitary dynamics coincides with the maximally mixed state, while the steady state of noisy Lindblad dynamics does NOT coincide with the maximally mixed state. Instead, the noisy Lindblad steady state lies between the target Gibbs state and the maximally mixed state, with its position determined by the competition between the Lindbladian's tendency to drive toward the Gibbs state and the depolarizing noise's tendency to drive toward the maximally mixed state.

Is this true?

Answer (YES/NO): YES